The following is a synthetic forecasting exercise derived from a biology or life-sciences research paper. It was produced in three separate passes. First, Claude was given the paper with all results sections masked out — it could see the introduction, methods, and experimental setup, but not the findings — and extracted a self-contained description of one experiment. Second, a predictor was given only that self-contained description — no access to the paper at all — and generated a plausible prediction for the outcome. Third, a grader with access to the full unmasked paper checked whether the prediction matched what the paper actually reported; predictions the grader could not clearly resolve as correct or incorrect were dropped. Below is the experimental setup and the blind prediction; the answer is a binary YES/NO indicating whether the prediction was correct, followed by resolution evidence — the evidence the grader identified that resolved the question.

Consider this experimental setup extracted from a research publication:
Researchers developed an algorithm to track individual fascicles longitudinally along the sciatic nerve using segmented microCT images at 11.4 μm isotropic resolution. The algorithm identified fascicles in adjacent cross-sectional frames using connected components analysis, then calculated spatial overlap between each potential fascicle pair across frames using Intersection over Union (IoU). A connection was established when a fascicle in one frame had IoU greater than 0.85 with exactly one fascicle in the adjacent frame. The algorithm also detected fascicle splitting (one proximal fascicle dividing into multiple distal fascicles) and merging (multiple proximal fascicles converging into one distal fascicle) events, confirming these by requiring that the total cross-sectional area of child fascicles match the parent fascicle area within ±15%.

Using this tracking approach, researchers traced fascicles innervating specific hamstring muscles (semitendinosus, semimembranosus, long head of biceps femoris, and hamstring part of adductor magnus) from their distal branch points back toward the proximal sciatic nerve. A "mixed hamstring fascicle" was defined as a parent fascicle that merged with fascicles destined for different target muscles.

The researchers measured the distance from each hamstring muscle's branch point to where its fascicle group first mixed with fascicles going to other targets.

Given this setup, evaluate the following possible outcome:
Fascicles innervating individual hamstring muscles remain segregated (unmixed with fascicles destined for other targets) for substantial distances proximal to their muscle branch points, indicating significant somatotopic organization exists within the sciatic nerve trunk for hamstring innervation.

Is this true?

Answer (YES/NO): YES